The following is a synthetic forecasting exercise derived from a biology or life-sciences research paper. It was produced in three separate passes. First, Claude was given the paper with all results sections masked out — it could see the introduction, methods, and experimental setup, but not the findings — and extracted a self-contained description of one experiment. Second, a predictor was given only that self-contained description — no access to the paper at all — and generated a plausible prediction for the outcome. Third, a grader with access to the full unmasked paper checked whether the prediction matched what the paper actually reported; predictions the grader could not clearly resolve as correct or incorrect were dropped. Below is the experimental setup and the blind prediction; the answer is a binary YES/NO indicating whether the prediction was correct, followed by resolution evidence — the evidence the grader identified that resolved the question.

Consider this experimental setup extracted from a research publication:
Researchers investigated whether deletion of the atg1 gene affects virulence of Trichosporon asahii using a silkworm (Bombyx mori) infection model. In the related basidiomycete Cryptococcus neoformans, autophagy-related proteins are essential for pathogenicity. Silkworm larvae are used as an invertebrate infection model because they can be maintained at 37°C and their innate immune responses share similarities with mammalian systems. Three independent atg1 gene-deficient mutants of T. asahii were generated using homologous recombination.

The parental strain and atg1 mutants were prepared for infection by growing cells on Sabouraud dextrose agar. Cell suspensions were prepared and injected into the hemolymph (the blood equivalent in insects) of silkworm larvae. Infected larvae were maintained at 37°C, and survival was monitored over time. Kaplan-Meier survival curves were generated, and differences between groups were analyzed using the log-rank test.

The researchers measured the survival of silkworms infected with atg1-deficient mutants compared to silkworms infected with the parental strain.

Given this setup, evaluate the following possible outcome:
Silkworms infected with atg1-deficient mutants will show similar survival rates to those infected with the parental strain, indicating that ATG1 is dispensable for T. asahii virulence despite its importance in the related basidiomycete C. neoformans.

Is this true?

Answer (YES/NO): NO